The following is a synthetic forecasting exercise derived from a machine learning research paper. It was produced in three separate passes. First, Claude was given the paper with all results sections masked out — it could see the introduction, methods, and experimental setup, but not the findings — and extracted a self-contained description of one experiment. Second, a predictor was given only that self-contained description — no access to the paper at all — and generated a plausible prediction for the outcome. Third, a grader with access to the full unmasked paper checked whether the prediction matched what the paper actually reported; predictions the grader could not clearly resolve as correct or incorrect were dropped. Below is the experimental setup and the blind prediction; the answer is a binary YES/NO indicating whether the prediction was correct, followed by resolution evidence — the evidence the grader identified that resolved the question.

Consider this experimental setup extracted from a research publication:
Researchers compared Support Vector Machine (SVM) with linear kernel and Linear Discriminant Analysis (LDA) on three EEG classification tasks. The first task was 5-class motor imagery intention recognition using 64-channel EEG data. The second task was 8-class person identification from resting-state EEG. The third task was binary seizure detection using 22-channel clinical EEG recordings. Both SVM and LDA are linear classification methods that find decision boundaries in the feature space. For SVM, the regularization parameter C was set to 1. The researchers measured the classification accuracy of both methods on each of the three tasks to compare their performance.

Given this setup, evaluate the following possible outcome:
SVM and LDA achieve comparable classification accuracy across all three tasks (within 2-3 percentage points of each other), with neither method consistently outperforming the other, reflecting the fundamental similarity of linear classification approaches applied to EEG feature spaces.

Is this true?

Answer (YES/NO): YES